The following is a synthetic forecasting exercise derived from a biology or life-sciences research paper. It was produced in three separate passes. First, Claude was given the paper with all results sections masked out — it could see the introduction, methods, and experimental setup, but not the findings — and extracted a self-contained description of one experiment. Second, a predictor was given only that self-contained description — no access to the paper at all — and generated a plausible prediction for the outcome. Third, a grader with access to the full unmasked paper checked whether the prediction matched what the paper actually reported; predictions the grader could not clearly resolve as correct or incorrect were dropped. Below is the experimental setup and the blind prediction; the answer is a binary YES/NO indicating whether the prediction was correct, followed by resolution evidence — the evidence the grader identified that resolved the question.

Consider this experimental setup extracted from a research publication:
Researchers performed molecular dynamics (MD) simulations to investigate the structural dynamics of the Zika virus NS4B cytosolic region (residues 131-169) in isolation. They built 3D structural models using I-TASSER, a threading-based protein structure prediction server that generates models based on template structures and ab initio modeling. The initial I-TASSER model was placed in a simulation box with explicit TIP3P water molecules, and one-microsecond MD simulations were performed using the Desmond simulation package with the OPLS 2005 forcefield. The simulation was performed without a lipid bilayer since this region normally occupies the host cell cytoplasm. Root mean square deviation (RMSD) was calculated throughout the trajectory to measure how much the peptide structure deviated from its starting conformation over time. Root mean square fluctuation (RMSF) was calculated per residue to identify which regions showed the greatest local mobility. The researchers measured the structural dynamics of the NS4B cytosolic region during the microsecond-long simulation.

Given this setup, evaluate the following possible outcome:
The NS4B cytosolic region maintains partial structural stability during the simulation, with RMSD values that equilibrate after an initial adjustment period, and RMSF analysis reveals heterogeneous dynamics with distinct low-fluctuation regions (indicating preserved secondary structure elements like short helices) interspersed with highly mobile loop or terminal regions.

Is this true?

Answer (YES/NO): NO